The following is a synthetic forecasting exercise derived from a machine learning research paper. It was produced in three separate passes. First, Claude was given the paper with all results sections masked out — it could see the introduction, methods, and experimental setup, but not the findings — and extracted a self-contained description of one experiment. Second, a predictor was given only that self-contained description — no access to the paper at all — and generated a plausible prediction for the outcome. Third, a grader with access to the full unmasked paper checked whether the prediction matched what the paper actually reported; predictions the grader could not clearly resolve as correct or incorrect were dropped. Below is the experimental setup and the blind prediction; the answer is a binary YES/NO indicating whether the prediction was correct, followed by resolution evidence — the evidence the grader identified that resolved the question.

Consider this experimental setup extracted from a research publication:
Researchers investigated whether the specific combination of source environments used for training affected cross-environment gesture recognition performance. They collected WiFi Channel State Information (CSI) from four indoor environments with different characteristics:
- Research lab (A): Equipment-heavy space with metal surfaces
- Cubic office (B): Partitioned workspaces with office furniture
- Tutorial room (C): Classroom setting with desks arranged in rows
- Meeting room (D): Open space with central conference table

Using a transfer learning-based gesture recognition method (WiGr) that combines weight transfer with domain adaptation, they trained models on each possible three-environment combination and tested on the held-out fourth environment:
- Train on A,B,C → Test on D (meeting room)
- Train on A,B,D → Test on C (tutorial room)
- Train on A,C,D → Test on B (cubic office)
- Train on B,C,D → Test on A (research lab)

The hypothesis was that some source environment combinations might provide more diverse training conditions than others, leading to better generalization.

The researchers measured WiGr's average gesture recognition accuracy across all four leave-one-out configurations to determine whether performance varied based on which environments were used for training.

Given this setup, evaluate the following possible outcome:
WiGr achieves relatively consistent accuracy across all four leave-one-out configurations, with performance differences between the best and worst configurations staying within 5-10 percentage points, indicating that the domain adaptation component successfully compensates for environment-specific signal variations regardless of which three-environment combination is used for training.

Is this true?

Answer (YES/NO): YES